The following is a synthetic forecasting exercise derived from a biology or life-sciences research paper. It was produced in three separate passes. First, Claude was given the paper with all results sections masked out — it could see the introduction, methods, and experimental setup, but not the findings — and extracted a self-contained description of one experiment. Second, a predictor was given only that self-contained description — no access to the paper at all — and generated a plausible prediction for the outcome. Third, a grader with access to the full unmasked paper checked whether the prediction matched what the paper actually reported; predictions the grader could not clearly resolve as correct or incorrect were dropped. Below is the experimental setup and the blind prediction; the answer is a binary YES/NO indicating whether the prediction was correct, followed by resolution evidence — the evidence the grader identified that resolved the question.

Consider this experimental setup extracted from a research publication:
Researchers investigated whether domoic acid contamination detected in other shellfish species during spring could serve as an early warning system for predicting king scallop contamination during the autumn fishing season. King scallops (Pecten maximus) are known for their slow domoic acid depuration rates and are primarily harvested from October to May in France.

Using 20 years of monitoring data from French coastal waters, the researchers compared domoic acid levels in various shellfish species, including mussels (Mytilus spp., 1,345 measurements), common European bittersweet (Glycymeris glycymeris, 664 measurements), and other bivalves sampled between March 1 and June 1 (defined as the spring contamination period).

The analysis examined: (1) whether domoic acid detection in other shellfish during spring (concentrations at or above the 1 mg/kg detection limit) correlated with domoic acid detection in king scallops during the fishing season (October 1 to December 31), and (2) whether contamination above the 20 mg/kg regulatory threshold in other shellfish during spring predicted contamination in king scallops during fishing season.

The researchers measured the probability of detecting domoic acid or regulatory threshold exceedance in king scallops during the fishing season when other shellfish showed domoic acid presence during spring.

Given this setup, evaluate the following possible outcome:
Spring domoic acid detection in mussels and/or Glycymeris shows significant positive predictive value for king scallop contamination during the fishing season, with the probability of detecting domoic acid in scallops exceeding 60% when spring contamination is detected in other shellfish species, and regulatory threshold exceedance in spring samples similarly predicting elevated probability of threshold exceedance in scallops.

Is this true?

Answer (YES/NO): YES